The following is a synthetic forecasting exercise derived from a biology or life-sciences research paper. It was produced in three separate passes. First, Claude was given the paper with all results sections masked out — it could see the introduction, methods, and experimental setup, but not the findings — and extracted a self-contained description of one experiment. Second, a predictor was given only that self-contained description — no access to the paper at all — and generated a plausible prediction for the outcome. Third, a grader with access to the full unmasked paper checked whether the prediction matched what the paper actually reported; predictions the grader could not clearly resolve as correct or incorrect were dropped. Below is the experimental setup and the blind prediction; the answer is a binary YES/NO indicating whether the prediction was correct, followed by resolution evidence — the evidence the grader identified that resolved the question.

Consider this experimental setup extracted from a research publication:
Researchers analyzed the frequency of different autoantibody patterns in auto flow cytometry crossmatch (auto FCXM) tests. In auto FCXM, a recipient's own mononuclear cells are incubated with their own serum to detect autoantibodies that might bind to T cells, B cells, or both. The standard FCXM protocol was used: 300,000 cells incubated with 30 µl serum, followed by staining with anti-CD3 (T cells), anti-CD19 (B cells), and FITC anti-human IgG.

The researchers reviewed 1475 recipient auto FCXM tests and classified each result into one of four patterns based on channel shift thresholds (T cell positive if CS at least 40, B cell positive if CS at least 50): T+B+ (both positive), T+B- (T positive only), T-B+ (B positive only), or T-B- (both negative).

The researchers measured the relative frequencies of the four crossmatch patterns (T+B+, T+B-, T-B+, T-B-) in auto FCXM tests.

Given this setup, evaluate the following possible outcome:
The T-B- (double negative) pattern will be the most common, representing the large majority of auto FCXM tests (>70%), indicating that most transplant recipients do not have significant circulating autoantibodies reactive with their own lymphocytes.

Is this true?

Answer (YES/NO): YES